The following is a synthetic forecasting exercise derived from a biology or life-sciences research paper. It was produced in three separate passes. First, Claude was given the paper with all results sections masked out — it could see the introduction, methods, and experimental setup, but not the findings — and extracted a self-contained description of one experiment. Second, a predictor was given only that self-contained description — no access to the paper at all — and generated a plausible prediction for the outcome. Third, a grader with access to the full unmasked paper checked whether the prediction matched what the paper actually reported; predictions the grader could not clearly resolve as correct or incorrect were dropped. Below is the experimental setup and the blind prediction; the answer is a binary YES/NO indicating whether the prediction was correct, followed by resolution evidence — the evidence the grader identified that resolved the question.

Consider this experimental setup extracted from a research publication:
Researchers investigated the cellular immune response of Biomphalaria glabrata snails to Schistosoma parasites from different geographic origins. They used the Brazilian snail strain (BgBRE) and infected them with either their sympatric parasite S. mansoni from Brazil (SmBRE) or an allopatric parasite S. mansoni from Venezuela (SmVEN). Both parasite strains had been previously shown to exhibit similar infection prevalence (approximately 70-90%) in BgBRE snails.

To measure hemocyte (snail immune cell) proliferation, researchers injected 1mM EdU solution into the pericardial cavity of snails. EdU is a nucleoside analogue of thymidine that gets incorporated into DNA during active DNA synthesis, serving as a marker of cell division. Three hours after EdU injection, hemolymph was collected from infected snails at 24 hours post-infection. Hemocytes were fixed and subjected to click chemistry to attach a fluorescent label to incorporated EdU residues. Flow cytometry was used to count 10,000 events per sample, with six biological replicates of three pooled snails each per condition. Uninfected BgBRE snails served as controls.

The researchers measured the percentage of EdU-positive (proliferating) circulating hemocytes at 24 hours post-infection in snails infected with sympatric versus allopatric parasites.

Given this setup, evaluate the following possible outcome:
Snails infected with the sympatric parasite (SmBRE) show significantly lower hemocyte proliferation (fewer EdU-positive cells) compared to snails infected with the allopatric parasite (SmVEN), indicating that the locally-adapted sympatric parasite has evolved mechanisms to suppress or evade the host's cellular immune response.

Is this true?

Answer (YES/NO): YES